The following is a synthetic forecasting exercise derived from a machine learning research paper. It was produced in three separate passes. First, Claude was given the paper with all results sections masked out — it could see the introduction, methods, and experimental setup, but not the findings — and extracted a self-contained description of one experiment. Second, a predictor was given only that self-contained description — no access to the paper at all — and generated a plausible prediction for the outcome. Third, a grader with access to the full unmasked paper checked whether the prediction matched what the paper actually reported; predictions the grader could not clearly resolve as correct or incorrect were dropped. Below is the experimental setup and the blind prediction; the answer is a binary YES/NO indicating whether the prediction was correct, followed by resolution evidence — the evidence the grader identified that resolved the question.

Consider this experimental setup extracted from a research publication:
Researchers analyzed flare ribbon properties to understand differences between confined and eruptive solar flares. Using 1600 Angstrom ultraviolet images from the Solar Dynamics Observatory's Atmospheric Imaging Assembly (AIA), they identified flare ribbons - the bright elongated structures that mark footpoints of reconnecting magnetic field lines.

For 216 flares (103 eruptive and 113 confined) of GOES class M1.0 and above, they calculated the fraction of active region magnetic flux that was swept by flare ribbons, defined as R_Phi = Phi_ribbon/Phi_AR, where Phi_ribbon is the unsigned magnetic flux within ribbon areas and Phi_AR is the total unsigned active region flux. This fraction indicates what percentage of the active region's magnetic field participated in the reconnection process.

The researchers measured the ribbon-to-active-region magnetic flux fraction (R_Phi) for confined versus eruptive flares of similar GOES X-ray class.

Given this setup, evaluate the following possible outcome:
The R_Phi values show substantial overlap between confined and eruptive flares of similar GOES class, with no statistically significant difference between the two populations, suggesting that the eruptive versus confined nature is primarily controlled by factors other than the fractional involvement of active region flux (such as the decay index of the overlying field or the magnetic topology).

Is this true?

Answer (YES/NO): NO